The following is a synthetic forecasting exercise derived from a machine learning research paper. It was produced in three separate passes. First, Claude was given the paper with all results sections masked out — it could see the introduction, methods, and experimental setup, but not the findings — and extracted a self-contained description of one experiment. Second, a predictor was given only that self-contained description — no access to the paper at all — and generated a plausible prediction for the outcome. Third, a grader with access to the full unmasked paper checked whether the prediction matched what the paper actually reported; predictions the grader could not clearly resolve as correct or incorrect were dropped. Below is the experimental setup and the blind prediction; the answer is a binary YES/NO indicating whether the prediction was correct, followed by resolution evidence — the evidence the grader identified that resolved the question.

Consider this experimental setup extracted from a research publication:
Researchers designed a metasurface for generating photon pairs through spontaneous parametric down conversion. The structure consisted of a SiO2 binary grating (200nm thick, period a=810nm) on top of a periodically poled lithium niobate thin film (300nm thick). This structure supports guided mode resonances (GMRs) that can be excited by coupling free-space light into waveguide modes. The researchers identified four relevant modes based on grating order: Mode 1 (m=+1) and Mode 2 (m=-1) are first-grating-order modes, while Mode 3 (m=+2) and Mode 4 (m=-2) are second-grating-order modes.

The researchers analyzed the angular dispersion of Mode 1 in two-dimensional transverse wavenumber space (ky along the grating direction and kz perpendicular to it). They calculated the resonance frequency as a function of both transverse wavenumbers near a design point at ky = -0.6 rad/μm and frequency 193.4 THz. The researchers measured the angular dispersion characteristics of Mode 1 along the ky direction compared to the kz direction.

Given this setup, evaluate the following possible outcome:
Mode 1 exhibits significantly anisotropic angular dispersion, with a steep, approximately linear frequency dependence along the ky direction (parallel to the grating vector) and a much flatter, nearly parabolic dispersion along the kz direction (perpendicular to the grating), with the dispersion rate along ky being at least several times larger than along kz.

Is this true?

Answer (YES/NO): YES